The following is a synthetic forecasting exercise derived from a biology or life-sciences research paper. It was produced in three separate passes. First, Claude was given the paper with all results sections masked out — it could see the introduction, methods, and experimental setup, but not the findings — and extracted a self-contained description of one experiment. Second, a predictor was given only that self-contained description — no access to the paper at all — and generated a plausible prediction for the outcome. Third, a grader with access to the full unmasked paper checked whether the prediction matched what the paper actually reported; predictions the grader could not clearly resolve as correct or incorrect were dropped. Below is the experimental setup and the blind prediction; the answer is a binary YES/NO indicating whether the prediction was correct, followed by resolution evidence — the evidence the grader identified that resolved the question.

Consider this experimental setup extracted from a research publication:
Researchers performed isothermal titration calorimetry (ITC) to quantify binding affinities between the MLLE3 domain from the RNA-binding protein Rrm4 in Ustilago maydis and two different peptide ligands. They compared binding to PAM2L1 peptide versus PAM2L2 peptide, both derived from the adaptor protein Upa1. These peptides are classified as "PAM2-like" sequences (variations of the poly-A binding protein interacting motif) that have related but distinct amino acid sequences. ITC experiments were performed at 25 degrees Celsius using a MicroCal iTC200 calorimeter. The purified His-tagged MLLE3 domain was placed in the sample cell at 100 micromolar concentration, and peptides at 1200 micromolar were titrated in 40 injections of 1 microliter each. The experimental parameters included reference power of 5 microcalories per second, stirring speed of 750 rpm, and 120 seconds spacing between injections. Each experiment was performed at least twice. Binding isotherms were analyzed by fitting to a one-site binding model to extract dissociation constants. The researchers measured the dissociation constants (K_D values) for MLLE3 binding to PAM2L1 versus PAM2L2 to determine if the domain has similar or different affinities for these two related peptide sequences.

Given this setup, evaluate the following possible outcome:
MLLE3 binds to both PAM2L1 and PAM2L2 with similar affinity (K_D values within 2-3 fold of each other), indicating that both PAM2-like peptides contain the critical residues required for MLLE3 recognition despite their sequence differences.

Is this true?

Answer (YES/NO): YES